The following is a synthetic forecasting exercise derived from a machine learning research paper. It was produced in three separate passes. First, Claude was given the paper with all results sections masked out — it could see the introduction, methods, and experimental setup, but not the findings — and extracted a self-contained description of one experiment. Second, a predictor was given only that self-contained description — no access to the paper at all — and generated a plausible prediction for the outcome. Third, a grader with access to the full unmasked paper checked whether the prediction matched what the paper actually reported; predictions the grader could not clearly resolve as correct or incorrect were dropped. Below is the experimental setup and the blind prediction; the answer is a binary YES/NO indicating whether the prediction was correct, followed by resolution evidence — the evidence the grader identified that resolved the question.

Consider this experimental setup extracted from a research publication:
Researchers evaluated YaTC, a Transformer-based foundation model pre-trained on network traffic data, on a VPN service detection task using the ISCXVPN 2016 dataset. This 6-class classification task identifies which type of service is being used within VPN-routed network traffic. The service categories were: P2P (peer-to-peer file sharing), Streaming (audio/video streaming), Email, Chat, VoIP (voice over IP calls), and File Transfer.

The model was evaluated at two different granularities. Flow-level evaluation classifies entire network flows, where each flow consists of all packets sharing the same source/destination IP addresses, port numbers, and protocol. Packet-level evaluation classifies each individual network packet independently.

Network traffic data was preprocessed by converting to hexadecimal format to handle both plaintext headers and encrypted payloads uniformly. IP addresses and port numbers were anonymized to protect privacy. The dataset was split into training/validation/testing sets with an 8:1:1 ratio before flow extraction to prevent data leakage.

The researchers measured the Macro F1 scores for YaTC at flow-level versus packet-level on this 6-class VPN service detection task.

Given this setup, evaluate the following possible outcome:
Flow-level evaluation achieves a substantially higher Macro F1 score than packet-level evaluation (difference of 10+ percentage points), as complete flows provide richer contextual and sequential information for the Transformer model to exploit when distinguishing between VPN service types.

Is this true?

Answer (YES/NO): NO